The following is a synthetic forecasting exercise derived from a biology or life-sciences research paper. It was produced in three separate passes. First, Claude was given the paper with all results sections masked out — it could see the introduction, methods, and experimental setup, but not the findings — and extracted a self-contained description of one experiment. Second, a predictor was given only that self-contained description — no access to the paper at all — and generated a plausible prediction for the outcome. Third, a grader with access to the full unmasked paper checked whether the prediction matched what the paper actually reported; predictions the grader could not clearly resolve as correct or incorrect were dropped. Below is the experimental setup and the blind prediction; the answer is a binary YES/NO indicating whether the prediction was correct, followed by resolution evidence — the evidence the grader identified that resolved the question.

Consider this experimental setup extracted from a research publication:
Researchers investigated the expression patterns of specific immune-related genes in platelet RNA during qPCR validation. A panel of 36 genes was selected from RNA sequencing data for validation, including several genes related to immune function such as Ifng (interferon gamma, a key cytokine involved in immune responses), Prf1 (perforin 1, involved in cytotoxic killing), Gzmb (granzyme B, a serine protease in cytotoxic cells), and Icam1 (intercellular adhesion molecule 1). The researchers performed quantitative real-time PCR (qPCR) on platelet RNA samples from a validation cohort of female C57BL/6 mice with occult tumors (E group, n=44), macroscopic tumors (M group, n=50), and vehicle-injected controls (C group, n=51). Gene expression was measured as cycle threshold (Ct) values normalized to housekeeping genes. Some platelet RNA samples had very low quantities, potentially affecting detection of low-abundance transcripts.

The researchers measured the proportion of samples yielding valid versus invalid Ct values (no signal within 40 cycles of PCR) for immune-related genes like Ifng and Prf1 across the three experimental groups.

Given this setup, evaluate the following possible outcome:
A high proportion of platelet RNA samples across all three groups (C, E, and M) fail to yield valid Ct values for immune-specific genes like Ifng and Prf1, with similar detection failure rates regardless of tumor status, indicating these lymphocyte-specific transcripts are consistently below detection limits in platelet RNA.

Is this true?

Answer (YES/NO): YES